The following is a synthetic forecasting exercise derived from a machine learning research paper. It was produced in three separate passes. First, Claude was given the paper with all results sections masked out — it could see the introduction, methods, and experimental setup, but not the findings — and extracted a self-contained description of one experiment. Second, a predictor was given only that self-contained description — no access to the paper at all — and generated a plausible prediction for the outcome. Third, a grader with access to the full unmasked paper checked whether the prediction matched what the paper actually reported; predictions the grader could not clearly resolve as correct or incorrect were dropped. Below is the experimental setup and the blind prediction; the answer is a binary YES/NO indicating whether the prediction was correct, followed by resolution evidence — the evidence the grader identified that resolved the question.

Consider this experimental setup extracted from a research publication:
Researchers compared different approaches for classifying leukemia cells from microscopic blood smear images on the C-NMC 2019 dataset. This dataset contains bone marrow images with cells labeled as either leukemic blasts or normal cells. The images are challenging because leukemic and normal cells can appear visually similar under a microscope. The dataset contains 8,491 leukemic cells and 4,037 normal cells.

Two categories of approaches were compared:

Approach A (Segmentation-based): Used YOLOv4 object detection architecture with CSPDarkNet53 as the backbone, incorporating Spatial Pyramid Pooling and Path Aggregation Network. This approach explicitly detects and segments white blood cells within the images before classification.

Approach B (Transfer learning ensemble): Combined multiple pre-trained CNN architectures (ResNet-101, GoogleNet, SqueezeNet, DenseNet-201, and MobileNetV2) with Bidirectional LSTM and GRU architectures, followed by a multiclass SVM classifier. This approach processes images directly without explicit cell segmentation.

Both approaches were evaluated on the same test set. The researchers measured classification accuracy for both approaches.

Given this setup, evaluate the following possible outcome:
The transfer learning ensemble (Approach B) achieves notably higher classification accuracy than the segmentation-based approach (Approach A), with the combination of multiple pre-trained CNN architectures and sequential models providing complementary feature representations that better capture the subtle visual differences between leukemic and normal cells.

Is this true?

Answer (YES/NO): NO